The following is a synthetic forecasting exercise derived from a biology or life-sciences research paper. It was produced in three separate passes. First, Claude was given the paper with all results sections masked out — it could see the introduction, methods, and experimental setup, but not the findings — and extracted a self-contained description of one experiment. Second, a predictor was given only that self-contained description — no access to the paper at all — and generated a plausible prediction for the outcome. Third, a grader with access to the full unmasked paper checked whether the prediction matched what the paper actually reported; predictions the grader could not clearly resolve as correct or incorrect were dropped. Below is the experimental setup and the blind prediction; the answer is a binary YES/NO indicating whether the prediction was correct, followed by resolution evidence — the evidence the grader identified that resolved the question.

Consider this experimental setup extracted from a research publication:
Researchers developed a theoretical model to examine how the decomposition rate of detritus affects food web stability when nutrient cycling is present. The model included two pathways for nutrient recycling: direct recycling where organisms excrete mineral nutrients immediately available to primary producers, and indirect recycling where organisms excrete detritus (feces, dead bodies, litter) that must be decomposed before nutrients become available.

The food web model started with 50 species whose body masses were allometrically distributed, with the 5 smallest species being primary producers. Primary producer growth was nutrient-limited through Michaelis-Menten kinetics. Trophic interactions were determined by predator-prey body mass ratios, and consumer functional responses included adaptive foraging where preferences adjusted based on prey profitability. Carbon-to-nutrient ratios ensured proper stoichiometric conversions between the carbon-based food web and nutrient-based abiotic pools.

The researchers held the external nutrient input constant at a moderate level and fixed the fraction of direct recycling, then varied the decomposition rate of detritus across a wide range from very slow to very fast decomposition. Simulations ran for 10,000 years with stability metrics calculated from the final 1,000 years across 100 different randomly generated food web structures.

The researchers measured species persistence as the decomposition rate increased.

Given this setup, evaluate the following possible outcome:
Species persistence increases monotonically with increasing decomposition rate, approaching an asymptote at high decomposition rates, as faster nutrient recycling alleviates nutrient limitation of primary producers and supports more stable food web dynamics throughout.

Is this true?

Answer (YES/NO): NO